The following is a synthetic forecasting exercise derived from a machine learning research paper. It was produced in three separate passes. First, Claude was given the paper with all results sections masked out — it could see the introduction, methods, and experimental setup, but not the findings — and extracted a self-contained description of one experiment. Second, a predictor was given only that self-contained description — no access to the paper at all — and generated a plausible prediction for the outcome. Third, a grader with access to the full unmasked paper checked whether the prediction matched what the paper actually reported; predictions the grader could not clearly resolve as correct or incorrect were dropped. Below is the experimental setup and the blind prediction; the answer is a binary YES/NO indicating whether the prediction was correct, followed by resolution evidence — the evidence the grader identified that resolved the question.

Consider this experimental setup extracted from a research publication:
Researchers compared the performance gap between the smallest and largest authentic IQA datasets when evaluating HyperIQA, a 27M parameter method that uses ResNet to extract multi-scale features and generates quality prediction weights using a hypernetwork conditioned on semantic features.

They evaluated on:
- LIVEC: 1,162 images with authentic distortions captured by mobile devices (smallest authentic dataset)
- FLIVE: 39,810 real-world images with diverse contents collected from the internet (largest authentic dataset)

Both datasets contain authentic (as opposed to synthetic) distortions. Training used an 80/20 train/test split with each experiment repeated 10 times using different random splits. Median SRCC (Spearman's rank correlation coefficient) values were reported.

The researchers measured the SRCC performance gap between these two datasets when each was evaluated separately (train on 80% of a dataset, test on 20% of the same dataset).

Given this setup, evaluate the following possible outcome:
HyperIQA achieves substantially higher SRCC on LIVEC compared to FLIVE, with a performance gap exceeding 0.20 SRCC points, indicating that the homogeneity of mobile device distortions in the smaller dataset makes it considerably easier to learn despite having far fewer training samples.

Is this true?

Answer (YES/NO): YES